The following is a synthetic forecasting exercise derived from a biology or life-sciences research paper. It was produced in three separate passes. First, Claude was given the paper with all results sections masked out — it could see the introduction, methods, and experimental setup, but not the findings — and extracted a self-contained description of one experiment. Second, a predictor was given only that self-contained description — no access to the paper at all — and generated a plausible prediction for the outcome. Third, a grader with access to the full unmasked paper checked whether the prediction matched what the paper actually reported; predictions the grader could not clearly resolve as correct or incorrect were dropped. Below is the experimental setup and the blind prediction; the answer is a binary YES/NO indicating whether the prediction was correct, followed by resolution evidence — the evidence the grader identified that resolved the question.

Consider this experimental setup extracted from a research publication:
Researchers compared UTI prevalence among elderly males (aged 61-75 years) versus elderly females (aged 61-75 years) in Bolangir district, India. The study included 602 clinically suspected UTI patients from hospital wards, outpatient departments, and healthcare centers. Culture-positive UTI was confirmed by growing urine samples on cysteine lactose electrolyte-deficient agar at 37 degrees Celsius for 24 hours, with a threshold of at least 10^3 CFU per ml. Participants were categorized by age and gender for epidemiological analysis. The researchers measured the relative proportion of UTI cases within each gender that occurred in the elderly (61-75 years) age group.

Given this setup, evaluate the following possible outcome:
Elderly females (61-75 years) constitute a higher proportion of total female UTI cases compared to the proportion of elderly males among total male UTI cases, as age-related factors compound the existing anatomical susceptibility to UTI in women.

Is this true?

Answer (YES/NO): NO